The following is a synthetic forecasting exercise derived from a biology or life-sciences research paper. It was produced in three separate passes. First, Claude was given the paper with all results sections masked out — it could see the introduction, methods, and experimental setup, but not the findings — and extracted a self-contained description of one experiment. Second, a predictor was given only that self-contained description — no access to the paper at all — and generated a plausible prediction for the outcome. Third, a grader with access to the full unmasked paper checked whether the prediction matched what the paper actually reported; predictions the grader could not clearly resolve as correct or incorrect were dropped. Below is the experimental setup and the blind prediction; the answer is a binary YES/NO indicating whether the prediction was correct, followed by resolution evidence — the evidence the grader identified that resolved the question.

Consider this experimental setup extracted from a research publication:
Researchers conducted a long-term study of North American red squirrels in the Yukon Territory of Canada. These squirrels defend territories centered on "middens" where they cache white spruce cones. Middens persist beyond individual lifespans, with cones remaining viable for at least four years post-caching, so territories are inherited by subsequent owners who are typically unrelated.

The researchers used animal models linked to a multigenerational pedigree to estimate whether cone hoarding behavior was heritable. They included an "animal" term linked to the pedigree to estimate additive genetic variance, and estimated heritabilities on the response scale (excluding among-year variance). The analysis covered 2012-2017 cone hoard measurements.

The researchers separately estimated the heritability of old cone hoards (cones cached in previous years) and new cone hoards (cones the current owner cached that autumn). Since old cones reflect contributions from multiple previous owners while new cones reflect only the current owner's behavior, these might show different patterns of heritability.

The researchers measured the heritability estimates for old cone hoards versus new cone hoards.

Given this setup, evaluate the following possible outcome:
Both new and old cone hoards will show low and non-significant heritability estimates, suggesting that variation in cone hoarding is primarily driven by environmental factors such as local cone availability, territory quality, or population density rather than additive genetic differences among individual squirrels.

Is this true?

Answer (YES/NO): YES